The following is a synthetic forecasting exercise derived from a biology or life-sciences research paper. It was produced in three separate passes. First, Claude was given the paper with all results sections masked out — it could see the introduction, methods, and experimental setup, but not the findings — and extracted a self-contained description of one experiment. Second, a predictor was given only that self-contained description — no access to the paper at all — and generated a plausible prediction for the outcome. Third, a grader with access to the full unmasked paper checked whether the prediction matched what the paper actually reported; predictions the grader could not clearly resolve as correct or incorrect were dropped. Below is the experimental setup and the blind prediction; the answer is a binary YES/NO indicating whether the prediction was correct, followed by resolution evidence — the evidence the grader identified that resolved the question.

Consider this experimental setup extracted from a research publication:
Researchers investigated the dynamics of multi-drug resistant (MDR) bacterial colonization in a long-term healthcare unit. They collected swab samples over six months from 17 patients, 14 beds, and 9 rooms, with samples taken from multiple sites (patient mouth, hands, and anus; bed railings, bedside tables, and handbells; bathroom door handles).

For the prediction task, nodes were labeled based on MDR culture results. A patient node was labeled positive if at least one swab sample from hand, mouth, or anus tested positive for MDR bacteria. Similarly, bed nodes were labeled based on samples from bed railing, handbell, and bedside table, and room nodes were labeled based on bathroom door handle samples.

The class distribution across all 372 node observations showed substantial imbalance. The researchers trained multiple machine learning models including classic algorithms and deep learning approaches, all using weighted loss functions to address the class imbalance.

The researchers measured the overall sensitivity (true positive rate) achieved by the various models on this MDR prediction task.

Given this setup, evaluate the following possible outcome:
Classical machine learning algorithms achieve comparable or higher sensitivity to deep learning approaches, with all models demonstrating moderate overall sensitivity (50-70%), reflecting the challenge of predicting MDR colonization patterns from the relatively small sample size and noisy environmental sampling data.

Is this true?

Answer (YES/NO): NO